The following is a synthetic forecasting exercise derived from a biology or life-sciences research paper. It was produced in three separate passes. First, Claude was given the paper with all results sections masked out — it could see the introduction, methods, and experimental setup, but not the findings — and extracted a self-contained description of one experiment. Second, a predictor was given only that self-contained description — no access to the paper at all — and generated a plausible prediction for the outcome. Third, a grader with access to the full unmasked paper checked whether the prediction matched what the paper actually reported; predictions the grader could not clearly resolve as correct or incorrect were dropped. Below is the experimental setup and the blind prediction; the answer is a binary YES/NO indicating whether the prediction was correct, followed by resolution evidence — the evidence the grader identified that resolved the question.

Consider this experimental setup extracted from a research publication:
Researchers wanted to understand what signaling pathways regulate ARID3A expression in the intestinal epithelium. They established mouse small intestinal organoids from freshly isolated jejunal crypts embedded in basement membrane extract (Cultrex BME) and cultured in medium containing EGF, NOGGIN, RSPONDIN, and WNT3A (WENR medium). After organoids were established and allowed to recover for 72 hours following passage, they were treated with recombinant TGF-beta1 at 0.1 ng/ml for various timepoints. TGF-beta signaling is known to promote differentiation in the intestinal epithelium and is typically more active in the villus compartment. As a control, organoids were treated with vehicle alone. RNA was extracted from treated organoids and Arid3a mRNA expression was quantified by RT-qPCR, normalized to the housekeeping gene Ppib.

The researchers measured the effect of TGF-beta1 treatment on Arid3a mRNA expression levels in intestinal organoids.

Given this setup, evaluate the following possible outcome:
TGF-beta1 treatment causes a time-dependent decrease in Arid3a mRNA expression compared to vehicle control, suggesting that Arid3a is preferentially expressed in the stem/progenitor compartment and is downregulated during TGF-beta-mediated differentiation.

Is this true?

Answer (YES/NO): NO